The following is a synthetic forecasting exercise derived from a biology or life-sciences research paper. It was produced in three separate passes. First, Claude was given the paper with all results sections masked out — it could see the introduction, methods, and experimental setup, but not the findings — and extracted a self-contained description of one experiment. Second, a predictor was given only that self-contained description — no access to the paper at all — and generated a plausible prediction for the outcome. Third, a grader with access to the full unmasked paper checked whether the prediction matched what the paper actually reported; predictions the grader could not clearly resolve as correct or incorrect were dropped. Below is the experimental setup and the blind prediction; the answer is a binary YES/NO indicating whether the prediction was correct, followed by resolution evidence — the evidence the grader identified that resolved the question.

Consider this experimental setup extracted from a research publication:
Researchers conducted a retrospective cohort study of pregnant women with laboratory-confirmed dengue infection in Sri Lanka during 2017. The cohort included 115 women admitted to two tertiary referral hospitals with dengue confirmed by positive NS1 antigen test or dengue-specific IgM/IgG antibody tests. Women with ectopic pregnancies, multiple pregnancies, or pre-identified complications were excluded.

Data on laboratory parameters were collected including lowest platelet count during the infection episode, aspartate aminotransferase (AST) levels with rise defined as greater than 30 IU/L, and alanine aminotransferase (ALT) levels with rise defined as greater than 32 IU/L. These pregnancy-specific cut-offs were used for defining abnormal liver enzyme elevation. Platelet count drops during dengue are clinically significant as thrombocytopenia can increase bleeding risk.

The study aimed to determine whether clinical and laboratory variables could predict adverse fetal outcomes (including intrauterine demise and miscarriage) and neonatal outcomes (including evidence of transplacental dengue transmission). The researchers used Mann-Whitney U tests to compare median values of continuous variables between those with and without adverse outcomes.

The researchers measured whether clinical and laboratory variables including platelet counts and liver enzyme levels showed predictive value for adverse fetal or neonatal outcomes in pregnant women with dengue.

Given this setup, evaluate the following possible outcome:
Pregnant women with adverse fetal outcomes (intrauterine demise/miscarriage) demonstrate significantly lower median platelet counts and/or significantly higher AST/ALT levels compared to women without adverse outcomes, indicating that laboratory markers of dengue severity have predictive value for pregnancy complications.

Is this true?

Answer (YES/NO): NO